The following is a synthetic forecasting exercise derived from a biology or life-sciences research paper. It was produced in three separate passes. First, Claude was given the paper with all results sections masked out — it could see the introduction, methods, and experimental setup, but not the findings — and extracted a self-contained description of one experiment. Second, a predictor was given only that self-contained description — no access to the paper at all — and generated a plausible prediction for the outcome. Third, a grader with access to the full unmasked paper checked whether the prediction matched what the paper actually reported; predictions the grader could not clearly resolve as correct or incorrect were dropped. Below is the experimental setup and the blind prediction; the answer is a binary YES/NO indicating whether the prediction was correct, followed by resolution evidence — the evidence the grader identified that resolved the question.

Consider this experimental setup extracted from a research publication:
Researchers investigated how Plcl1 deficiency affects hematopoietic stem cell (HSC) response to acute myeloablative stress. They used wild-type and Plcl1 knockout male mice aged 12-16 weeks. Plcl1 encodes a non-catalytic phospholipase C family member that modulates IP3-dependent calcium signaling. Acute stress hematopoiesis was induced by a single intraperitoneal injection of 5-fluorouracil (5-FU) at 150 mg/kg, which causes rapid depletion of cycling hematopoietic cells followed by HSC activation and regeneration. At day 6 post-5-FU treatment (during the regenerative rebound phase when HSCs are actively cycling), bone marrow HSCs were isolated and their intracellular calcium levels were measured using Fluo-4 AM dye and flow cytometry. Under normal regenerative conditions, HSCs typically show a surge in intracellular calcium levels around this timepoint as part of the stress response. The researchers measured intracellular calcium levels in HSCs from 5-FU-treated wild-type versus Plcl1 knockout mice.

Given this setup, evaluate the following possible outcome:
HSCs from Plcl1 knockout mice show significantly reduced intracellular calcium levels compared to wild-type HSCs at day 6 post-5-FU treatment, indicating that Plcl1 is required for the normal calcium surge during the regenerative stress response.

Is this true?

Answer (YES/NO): NO